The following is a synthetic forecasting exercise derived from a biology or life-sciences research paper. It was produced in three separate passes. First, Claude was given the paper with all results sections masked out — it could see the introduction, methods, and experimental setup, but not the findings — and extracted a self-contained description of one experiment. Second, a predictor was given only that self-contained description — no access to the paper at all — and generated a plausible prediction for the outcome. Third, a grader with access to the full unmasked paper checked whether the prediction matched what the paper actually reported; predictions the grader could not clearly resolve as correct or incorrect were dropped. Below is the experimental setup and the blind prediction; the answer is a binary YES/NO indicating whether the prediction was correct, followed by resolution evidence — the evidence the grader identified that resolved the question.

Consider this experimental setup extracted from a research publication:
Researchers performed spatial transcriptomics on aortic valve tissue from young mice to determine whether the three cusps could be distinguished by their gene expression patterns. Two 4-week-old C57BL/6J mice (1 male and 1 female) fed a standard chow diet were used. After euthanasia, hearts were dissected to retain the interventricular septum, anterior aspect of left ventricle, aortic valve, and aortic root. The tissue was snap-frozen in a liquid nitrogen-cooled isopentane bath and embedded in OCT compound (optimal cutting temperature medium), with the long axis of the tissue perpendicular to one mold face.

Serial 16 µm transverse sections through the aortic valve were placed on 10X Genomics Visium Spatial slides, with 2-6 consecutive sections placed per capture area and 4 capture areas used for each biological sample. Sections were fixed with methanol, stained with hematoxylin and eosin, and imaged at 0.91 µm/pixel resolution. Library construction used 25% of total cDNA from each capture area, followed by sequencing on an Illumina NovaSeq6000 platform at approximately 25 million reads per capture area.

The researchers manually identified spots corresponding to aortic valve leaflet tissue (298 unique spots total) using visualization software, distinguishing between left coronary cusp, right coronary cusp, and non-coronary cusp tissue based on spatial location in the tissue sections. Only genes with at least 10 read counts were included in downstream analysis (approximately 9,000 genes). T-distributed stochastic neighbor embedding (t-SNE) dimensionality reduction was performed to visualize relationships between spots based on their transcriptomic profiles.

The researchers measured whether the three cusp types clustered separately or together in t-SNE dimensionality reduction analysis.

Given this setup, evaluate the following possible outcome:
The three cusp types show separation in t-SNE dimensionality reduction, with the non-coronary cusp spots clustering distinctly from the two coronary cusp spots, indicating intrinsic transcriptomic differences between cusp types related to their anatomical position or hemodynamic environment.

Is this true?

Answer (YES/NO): NO